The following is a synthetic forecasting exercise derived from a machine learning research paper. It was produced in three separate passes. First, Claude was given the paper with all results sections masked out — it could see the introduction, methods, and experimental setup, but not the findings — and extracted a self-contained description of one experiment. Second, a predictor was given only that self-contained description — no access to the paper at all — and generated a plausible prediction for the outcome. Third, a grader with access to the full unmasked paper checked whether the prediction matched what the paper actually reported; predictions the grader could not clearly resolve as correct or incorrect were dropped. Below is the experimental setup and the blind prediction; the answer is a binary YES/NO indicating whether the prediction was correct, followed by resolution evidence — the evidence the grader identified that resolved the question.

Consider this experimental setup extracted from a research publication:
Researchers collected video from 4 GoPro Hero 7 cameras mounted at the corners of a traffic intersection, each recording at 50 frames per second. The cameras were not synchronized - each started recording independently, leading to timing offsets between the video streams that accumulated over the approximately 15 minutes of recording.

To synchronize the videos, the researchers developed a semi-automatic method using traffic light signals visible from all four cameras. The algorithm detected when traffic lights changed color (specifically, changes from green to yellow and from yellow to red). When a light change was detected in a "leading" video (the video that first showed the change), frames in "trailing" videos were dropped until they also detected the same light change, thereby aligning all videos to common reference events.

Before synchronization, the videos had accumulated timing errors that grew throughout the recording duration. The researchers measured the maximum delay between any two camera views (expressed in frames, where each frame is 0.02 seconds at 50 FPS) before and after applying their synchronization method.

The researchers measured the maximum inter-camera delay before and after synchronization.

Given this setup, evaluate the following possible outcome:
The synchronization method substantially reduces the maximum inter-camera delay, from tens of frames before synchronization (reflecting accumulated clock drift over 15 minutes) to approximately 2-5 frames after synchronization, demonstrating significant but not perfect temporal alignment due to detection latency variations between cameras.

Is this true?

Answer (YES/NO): NO